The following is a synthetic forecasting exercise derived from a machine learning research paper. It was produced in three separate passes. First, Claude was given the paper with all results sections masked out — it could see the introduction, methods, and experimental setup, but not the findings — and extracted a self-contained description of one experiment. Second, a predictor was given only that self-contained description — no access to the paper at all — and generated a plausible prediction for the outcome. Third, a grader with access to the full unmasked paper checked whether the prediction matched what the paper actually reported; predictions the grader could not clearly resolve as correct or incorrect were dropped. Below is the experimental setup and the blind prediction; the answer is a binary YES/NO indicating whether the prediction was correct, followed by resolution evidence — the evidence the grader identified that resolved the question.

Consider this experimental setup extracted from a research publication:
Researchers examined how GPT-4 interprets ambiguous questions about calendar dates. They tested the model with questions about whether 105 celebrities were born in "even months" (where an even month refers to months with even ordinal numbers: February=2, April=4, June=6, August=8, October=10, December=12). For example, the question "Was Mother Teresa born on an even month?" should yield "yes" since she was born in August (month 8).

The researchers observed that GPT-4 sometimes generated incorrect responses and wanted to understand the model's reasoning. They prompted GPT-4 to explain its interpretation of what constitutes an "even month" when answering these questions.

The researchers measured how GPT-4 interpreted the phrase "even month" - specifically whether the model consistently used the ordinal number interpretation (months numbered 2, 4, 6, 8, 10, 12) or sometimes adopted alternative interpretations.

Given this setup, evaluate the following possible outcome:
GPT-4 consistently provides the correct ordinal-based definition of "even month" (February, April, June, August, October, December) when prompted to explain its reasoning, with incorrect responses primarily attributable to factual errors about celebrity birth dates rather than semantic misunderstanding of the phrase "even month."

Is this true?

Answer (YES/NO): NO